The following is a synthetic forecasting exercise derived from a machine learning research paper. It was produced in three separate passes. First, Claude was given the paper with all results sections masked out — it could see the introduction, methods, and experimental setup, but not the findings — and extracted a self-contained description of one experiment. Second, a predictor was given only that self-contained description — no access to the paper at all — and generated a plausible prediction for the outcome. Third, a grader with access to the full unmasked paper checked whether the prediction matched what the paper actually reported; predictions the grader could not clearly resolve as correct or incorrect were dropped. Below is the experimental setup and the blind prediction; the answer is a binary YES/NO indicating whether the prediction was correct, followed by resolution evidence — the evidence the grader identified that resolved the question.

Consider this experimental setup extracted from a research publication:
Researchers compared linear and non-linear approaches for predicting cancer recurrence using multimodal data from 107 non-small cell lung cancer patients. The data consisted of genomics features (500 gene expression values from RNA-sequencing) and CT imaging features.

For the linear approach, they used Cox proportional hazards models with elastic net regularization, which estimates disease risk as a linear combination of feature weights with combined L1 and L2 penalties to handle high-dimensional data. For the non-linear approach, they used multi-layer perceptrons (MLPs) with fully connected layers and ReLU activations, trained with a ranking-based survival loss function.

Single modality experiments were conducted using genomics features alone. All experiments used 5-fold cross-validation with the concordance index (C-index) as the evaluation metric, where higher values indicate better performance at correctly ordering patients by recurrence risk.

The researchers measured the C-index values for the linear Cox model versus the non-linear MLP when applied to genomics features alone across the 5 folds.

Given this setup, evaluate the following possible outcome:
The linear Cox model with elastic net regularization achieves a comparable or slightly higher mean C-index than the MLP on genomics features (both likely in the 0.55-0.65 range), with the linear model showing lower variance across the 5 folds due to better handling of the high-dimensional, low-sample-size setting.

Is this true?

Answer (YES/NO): NO